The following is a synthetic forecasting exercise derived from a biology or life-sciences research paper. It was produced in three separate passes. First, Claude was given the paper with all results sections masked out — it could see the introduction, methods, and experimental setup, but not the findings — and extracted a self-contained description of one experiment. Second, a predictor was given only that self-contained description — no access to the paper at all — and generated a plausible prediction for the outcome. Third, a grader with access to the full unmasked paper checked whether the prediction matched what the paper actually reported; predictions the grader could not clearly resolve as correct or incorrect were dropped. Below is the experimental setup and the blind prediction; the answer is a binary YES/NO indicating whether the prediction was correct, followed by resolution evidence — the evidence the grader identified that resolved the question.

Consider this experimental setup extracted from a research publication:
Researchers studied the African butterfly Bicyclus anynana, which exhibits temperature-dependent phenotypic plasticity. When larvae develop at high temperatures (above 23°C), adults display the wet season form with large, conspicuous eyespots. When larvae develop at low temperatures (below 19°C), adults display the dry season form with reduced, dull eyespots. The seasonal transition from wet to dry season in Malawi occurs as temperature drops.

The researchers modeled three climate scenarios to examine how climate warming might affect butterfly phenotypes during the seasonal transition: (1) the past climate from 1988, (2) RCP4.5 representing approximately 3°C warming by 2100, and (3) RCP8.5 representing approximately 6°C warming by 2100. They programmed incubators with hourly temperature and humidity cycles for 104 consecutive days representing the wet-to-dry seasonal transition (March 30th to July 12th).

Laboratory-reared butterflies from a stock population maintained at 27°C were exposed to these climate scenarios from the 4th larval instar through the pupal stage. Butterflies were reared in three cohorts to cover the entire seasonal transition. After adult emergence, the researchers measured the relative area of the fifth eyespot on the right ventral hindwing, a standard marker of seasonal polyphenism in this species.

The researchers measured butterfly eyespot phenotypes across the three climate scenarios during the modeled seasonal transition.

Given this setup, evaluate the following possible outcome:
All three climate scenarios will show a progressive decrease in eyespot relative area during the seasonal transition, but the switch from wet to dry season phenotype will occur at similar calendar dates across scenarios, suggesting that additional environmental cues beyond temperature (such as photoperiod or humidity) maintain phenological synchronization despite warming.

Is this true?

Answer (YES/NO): NO